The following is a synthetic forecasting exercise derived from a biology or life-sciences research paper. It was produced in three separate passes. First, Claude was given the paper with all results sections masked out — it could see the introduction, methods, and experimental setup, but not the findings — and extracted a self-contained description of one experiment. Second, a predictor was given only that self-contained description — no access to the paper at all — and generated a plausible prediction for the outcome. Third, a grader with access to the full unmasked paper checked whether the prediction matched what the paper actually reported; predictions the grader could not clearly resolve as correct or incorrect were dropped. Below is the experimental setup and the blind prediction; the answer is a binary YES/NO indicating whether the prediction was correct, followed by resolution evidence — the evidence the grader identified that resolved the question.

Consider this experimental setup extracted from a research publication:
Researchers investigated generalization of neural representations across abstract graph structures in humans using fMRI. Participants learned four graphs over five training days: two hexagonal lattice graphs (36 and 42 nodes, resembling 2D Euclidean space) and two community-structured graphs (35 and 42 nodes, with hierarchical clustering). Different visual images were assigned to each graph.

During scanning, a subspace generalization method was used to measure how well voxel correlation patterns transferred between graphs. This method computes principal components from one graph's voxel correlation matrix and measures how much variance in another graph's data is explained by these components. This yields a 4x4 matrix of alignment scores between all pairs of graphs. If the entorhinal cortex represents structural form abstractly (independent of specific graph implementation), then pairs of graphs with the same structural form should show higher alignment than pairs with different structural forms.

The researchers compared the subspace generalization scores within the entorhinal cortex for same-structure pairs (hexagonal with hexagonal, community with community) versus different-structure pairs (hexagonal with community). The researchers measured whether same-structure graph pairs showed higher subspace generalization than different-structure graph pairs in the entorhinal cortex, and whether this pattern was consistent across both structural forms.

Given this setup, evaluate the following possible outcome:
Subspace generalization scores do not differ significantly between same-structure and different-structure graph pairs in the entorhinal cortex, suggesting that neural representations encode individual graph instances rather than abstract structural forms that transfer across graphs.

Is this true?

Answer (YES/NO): NO